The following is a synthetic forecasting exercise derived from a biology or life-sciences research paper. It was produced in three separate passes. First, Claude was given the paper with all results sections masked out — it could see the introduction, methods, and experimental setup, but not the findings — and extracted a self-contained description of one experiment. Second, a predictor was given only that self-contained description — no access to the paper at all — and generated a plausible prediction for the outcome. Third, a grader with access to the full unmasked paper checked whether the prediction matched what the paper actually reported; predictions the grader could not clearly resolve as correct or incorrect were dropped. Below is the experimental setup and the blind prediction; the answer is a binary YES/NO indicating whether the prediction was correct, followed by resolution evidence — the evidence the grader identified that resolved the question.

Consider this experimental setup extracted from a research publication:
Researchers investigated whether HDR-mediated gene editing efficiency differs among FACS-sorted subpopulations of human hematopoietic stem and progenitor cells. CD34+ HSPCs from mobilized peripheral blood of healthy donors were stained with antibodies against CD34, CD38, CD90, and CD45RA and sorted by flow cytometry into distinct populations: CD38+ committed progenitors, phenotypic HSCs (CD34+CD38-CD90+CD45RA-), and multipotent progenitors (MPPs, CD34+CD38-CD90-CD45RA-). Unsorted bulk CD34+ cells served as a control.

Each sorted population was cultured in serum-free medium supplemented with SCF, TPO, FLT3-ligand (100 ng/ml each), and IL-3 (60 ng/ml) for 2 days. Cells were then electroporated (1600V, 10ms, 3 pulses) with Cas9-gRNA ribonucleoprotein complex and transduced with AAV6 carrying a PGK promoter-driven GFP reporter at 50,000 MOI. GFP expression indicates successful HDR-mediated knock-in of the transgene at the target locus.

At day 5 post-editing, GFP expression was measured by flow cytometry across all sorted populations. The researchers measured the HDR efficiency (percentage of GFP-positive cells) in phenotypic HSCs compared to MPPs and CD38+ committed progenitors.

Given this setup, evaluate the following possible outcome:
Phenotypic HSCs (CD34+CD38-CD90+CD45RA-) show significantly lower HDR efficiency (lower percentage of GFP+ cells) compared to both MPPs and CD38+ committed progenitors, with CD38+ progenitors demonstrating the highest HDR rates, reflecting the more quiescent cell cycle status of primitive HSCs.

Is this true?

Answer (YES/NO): NO